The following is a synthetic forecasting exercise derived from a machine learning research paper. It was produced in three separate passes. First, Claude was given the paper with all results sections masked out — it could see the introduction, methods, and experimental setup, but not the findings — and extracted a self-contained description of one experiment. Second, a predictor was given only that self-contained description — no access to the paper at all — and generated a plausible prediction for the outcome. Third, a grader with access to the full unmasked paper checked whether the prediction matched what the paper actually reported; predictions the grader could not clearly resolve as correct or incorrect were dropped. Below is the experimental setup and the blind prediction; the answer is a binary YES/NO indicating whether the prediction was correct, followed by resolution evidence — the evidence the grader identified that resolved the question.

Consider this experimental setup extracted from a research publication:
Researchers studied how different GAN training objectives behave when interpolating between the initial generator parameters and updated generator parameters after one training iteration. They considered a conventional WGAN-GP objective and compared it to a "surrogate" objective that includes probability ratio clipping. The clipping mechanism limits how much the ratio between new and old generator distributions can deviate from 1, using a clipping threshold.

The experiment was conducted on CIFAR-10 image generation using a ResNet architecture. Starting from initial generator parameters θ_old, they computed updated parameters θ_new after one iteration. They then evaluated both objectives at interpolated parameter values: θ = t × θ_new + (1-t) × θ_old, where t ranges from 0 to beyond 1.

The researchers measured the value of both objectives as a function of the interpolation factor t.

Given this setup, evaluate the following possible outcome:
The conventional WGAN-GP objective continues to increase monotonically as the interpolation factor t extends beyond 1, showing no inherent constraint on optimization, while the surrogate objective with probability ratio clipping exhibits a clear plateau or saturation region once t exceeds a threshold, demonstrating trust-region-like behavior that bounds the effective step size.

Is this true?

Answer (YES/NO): NO